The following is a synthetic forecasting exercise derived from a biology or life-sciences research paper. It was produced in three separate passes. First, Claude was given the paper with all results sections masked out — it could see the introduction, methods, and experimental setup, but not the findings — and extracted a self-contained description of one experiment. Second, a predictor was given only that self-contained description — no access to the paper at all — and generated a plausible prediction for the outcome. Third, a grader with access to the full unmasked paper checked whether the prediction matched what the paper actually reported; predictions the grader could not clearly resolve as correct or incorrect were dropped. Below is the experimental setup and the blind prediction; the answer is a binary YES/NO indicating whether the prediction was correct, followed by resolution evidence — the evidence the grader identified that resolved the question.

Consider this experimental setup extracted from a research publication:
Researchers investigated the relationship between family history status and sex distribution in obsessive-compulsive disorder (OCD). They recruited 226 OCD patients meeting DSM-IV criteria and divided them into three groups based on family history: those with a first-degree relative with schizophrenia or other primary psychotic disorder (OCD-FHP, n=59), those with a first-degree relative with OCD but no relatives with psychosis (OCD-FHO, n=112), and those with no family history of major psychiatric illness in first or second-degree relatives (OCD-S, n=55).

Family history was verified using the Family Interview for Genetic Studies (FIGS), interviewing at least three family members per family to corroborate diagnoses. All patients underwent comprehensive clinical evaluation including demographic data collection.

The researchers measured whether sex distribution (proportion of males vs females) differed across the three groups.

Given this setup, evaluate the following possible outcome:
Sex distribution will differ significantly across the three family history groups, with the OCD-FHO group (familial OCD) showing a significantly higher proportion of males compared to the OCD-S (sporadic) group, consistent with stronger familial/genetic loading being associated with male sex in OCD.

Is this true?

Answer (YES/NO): NO